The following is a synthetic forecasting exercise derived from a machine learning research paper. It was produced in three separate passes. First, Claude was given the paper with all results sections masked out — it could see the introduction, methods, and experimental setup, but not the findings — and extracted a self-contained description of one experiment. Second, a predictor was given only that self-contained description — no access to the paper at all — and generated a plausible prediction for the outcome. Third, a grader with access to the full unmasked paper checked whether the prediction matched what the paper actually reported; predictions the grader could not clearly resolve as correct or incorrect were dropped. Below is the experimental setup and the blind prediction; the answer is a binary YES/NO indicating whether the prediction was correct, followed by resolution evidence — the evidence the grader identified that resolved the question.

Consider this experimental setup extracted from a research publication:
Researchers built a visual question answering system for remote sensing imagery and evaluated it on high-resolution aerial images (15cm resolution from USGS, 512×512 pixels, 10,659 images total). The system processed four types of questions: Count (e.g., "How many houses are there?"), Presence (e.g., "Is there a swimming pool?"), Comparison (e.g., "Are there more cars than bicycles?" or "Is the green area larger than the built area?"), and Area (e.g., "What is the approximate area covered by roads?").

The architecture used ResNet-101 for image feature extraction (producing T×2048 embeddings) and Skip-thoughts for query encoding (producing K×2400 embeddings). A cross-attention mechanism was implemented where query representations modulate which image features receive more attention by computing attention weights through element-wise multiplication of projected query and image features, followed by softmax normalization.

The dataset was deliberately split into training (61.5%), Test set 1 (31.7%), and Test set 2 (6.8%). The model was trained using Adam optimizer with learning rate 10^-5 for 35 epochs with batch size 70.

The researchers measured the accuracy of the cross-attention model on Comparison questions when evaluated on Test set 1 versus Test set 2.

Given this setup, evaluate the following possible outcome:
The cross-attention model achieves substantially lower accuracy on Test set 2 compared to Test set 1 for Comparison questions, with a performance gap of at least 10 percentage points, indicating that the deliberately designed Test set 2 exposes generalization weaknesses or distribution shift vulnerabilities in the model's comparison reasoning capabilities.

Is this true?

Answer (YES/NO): YES